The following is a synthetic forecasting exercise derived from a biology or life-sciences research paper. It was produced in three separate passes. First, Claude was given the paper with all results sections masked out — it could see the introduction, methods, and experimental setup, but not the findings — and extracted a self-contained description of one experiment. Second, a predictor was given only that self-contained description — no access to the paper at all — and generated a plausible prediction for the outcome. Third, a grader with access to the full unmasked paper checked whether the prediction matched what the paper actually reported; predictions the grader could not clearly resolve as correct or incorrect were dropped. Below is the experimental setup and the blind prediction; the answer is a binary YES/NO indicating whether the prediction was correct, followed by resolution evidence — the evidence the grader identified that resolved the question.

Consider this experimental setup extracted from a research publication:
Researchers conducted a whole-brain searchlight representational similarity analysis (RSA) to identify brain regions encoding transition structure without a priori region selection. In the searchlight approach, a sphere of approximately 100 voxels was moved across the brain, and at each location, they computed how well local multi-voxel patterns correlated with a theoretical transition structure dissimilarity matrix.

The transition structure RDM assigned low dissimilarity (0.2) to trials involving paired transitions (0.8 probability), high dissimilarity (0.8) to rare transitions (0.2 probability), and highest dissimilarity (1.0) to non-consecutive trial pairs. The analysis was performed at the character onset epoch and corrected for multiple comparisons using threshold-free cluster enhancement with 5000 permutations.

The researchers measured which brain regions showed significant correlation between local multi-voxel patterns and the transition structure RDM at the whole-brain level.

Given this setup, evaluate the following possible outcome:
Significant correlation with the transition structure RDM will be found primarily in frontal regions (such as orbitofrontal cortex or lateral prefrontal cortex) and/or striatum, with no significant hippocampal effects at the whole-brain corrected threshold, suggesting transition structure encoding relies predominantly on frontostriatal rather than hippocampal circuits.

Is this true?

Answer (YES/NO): NO